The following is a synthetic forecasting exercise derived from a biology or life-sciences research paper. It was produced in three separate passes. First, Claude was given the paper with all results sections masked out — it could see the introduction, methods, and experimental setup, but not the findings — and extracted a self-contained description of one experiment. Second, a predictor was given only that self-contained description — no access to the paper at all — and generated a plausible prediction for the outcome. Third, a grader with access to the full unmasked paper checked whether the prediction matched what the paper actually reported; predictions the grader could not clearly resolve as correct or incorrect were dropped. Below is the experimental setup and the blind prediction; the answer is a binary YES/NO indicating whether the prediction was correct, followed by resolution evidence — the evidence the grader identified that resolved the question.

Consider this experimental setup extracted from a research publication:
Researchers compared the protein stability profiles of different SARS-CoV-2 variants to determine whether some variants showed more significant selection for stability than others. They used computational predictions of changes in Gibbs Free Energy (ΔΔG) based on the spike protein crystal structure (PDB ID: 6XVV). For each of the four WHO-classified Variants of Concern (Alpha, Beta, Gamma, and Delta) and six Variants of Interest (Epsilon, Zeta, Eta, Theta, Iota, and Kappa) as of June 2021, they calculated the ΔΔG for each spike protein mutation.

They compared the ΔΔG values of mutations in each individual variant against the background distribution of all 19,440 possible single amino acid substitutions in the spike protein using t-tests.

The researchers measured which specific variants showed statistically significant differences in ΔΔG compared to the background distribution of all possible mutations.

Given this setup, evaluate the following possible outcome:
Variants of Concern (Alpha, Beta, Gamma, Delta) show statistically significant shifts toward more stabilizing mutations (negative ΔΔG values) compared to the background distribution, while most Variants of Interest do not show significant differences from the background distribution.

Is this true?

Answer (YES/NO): NO